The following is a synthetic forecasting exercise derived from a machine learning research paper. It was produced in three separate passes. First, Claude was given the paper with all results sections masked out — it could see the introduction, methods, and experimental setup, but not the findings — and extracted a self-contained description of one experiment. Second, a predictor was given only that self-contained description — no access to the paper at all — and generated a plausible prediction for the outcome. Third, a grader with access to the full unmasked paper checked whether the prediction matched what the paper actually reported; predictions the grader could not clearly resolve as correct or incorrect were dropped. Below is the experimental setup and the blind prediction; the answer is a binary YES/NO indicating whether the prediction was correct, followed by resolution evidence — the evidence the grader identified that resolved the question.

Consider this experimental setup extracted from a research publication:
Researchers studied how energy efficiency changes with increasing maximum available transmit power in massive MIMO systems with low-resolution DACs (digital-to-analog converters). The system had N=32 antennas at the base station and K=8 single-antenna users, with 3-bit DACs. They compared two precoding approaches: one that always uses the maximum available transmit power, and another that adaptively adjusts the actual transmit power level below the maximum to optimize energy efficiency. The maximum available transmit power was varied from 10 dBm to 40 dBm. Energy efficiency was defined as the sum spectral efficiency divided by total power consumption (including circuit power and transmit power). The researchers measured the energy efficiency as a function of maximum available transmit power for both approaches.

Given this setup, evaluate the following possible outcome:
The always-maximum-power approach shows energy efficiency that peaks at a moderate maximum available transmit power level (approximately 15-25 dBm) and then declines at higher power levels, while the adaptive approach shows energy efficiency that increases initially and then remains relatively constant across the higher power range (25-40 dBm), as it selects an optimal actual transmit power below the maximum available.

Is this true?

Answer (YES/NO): NO